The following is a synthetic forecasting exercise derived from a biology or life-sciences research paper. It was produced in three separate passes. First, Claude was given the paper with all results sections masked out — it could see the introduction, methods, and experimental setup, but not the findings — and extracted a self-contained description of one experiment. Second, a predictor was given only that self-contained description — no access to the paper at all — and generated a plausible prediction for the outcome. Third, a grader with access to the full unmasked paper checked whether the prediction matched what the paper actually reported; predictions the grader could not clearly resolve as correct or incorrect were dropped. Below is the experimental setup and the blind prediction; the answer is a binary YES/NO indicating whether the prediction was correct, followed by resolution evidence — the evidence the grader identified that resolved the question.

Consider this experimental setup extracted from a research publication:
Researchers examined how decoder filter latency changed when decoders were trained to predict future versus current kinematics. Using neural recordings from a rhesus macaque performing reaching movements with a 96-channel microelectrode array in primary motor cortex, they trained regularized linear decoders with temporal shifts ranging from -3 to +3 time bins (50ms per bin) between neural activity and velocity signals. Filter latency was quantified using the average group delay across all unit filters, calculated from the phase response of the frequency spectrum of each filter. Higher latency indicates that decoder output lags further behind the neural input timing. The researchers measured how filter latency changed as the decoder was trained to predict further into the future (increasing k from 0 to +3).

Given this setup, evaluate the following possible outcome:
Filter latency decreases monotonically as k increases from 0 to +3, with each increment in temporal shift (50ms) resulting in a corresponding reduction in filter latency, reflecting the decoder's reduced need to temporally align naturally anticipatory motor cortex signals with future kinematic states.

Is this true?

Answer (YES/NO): NO